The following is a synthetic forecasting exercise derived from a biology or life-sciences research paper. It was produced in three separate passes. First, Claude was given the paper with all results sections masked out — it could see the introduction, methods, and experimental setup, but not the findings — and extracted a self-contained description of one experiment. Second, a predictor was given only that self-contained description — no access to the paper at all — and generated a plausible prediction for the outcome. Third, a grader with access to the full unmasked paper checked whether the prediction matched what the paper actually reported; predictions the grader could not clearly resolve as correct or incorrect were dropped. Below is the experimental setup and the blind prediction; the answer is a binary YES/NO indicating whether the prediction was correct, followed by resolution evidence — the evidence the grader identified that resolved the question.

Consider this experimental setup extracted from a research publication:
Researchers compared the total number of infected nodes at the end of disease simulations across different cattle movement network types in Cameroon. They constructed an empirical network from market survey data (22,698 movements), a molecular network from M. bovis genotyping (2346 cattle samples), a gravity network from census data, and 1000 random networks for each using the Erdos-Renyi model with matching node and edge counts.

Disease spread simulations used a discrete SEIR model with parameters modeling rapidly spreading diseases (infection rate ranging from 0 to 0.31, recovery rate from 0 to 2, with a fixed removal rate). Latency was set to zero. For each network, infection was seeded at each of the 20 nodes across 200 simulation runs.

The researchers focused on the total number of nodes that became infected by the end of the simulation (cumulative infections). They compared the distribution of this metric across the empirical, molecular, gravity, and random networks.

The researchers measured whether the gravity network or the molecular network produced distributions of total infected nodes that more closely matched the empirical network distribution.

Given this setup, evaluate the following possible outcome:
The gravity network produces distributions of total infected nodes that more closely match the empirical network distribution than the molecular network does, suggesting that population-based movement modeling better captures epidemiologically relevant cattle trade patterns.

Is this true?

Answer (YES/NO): NO